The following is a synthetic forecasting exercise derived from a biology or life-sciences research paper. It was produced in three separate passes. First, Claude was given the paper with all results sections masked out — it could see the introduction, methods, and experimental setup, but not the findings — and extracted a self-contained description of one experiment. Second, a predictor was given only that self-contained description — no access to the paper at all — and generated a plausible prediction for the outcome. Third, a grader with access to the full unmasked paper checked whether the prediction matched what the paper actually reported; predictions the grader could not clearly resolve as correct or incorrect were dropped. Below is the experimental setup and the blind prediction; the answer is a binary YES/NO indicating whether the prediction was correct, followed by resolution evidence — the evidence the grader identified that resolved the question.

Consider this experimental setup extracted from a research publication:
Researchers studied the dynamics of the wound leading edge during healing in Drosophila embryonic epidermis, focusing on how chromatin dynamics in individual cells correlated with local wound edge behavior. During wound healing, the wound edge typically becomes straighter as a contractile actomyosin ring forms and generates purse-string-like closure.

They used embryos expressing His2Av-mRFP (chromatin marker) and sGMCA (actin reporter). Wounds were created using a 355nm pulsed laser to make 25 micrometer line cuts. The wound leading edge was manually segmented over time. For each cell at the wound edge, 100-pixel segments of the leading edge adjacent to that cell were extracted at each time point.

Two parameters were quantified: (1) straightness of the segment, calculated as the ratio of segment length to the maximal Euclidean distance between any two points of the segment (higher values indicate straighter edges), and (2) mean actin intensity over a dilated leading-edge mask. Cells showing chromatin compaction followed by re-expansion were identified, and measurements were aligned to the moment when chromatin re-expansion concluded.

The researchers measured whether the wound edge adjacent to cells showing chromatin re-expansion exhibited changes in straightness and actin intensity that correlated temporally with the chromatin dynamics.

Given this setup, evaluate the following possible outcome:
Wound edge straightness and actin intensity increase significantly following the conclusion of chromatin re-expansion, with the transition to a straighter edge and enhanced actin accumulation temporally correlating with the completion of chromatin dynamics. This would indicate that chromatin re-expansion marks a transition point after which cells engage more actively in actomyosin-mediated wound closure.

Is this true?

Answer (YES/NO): YES